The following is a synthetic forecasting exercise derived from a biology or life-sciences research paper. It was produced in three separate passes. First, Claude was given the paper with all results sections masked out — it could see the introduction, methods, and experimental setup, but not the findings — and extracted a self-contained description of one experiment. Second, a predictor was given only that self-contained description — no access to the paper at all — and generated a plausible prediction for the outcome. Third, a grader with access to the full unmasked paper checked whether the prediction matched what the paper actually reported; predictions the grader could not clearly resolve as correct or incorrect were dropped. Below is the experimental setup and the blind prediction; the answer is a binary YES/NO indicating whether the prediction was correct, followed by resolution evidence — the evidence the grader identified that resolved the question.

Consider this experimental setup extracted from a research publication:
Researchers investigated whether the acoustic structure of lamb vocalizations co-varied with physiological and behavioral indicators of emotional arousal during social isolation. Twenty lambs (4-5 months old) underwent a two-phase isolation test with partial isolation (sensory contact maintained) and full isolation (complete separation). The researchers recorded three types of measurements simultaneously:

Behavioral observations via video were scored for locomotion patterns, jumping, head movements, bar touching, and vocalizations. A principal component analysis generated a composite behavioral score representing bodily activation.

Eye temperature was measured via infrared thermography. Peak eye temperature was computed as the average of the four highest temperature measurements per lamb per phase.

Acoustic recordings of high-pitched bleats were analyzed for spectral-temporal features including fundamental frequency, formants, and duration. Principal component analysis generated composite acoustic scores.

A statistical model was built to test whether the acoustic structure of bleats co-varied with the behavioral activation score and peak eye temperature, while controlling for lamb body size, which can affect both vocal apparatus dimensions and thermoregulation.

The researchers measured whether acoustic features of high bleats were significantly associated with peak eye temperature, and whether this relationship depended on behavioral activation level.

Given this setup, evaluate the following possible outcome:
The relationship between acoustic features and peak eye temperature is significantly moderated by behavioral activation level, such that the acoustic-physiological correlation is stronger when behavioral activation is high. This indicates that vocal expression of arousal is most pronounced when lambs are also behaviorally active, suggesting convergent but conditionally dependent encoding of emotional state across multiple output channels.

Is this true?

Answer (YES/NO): YES